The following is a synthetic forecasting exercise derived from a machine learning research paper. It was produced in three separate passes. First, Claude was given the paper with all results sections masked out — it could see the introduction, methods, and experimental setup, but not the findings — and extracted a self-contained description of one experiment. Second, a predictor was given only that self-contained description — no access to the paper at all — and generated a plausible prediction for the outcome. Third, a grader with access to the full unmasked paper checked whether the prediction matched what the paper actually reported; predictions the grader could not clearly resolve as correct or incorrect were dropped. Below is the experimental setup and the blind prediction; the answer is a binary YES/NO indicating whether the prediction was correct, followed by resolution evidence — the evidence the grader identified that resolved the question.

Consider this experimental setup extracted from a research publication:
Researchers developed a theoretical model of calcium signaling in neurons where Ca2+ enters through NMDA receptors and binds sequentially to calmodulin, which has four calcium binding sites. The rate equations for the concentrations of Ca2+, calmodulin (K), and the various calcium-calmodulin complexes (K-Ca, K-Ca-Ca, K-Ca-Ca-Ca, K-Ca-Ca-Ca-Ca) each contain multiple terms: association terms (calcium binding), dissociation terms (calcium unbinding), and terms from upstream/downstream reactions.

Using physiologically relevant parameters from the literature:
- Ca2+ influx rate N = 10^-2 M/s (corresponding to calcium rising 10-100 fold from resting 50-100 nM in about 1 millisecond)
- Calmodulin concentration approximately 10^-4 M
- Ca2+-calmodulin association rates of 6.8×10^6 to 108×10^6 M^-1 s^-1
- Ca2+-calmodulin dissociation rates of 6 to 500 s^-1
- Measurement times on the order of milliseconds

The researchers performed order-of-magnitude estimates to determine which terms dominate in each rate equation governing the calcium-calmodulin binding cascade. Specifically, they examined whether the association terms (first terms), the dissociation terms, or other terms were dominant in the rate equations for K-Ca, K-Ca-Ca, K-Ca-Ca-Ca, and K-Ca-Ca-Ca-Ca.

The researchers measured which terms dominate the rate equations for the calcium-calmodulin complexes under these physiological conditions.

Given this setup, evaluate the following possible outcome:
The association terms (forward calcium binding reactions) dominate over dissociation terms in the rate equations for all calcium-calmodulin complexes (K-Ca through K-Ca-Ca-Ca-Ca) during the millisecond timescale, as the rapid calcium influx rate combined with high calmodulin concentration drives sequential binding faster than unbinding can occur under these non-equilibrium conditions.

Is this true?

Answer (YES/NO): YES